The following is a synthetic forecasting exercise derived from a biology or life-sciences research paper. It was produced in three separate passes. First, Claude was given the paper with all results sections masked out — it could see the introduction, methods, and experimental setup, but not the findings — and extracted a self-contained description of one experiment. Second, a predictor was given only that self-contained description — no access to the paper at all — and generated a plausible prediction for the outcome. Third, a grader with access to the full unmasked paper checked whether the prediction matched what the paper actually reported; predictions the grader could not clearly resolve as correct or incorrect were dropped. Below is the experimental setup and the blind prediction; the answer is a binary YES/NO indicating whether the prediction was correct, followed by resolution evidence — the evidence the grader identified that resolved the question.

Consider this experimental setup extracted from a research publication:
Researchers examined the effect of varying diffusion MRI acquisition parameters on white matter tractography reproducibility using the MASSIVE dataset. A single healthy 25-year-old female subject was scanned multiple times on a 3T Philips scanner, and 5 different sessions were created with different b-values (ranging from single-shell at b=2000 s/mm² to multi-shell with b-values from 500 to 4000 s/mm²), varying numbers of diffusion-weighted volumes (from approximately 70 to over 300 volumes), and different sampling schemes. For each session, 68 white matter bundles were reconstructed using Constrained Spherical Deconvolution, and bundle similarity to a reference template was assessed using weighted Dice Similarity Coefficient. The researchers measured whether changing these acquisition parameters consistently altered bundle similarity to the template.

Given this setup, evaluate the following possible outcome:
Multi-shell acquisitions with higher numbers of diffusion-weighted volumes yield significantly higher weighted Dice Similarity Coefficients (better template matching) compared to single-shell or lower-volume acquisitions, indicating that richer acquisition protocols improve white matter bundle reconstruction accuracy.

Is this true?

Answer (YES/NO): NO